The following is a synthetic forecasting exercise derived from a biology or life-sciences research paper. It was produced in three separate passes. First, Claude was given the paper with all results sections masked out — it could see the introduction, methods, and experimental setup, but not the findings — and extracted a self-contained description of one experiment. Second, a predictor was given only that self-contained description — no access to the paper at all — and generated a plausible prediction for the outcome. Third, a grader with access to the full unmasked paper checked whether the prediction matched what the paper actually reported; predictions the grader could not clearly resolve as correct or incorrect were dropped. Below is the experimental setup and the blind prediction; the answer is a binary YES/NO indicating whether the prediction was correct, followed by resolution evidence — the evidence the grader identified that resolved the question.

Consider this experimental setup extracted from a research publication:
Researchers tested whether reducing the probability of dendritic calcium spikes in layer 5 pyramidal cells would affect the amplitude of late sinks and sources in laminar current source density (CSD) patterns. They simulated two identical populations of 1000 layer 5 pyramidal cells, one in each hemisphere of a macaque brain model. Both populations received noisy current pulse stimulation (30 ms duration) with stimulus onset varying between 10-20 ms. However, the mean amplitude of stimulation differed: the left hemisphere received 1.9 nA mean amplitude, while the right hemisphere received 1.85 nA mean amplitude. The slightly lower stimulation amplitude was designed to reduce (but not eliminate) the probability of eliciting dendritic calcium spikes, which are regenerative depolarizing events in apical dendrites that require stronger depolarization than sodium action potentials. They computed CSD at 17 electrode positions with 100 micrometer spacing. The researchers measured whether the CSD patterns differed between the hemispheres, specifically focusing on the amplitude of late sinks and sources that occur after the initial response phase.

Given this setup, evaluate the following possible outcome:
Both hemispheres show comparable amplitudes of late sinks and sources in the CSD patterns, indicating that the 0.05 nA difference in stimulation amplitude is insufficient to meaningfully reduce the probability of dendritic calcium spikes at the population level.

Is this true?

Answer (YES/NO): NO